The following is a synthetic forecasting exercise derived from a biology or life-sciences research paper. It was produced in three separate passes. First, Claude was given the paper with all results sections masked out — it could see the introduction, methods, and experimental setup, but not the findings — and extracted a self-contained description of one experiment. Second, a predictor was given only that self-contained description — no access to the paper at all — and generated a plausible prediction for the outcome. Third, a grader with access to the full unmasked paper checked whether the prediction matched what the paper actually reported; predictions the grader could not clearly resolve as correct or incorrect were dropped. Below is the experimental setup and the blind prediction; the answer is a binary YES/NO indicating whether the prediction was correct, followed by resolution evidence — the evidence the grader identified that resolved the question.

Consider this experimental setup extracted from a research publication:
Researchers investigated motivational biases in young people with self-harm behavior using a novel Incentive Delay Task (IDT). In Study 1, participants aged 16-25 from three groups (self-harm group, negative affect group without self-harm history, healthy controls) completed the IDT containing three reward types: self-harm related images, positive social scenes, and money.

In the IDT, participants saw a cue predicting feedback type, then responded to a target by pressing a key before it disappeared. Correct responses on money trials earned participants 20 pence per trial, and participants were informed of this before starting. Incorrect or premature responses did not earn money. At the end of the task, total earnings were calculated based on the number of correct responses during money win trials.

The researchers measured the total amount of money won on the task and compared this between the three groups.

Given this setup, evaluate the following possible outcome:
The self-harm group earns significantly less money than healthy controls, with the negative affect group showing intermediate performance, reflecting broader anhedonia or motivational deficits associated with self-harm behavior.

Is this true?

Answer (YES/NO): NO